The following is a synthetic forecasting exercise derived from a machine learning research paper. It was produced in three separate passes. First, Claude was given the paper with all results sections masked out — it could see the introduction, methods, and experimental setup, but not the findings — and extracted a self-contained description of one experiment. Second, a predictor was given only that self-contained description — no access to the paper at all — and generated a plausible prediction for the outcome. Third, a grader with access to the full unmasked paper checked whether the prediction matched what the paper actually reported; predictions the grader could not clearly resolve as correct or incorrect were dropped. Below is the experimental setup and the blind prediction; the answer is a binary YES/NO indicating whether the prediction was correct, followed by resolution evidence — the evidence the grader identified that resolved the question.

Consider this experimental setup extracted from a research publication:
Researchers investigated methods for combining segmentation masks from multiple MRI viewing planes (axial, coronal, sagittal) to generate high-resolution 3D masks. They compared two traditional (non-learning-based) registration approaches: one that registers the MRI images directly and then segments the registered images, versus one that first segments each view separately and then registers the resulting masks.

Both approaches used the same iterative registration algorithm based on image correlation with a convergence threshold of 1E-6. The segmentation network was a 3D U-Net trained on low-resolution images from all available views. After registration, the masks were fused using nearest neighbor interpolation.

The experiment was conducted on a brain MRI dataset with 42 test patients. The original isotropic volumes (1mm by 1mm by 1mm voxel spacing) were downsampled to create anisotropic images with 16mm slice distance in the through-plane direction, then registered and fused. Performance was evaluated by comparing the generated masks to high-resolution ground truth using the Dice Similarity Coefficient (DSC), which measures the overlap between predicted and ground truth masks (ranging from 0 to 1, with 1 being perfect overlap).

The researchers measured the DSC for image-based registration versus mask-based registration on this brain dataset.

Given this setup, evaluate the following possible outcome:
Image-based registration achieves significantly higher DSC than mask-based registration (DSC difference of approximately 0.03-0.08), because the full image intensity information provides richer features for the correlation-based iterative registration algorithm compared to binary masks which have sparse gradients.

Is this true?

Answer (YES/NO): NO